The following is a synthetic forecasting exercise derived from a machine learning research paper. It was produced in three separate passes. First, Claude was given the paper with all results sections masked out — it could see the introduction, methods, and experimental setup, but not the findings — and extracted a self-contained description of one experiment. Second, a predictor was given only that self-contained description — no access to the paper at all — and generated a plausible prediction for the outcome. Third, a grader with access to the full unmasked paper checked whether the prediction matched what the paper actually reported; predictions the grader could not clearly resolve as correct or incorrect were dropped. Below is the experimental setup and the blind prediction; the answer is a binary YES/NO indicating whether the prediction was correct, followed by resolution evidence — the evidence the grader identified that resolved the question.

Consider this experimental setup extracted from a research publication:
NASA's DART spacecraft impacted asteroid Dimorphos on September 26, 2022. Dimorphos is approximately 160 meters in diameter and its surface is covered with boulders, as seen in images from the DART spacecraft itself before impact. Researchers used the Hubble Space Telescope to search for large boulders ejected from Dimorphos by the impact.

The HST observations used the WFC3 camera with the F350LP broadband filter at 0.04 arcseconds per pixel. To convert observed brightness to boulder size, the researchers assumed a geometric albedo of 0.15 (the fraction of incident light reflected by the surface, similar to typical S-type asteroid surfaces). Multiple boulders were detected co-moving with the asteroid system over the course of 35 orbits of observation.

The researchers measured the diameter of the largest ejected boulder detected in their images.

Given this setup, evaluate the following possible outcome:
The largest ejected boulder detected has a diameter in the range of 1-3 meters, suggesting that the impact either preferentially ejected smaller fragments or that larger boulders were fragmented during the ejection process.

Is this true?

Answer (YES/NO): NO